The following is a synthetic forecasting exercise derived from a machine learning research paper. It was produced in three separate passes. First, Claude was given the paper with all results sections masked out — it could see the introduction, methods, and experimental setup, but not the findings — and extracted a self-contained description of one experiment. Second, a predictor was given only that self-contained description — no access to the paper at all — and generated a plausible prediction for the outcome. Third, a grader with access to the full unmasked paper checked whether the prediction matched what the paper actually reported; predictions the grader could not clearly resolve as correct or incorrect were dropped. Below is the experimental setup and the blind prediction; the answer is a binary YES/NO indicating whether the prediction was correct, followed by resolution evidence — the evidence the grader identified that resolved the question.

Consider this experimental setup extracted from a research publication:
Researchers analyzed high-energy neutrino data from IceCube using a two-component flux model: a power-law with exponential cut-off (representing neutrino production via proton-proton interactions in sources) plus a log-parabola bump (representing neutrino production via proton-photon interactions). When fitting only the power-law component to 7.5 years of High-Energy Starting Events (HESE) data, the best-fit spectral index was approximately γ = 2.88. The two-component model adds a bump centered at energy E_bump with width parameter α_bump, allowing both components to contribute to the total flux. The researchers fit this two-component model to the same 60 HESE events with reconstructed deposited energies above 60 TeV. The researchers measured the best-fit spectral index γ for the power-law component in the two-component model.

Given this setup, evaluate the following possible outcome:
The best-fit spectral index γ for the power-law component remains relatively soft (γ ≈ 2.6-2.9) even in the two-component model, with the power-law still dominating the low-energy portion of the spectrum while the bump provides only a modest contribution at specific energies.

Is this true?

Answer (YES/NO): NO